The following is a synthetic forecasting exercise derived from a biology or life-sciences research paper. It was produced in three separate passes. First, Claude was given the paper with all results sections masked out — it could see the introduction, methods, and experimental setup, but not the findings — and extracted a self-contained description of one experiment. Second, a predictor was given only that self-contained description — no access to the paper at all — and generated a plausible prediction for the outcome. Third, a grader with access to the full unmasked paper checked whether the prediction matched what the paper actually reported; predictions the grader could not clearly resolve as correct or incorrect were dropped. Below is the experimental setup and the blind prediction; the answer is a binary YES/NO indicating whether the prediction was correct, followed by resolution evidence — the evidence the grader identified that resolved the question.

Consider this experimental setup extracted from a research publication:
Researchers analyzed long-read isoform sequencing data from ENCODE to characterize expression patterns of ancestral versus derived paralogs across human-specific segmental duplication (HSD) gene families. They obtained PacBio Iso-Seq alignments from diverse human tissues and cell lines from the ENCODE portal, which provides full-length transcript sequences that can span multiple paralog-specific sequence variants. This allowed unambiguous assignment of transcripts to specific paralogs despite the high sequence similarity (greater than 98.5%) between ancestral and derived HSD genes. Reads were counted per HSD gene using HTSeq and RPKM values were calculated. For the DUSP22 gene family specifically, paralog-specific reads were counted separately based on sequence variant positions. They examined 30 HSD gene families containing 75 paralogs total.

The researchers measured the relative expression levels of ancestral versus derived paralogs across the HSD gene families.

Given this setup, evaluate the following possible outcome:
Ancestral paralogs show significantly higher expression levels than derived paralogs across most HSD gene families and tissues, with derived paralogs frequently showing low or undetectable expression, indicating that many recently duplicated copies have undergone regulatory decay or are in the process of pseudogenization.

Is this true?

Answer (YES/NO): YES